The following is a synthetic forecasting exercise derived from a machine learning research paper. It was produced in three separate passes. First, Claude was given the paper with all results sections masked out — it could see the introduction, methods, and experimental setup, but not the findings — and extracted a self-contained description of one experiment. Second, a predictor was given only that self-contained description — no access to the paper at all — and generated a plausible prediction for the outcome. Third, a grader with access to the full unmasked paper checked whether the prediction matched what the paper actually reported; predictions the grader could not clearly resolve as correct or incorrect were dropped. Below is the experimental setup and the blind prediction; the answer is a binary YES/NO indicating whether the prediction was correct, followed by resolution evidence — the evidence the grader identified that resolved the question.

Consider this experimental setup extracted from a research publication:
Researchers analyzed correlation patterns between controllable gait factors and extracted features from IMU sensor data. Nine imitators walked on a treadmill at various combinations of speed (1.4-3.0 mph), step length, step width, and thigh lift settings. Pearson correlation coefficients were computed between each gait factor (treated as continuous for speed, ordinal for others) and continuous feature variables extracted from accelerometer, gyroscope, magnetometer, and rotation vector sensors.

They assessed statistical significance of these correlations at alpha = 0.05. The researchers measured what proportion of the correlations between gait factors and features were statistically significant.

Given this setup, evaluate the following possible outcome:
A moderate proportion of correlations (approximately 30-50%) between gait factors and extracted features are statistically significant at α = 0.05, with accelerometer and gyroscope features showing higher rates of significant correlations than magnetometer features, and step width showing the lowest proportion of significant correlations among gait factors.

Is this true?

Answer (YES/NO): NO